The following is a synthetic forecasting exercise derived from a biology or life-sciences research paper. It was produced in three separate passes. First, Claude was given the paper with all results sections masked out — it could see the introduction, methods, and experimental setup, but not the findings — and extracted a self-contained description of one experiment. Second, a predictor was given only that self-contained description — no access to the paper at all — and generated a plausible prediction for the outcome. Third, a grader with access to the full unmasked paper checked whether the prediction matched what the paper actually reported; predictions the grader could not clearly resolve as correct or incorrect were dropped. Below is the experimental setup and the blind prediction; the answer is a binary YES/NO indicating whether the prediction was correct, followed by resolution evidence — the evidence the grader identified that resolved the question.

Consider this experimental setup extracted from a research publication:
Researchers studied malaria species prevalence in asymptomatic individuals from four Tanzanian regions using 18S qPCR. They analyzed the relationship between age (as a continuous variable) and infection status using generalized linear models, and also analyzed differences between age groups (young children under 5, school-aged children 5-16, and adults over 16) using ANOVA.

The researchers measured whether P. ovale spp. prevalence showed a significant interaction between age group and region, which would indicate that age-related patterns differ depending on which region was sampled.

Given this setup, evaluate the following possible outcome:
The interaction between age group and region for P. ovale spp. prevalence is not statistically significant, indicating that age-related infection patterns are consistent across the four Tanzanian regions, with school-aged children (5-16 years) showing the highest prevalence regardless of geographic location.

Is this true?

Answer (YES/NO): NO